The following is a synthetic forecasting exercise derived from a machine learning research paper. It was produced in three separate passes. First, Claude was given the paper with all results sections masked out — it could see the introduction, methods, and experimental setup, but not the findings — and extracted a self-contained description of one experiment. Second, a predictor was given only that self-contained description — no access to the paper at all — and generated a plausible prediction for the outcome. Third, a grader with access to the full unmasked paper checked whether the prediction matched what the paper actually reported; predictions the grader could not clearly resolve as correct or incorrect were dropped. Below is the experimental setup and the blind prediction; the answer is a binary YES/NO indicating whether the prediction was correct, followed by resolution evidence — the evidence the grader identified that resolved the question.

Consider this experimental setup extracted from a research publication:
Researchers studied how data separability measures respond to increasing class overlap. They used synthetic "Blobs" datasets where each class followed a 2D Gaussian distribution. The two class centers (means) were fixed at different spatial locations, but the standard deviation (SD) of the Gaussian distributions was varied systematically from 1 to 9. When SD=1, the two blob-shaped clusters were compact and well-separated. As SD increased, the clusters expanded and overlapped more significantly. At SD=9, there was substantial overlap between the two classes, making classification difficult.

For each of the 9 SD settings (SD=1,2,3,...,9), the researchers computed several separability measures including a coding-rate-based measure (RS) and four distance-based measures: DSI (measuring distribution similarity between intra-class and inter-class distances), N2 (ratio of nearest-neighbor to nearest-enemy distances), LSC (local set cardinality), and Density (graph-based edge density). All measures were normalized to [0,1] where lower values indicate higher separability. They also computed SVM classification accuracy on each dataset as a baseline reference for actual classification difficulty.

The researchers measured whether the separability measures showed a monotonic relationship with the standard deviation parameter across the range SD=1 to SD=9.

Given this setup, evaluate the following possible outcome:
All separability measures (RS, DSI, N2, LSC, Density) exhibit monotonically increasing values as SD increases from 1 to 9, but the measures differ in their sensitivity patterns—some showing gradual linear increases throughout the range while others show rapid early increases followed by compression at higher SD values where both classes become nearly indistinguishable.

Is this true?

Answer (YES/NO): NO